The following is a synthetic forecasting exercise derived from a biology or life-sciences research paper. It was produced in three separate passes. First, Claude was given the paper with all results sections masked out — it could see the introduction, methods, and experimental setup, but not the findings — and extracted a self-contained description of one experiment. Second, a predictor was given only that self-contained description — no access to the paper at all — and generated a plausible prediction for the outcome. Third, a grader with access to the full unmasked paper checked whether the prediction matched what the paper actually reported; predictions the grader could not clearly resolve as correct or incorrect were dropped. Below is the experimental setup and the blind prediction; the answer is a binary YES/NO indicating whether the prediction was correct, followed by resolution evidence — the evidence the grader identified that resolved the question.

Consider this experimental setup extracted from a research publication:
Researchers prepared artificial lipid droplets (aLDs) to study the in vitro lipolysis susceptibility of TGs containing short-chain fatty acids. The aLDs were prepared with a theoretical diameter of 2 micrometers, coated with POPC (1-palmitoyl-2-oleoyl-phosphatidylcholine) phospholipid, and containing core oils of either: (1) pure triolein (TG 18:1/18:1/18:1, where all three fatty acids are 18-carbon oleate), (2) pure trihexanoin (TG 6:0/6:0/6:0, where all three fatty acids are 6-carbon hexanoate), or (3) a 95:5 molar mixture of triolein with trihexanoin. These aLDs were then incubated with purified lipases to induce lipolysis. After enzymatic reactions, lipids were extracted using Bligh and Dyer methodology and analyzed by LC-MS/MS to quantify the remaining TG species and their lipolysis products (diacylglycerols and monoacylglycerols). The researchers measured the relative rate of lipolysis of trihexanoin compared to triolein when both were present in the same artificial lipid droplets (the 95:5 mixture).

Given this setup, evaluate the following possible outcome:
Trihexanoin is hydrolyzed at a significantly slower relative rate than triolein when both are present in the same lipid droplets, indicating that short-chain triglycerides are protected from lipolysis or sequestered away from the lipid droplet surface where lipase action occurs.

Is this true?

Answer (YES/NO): NO